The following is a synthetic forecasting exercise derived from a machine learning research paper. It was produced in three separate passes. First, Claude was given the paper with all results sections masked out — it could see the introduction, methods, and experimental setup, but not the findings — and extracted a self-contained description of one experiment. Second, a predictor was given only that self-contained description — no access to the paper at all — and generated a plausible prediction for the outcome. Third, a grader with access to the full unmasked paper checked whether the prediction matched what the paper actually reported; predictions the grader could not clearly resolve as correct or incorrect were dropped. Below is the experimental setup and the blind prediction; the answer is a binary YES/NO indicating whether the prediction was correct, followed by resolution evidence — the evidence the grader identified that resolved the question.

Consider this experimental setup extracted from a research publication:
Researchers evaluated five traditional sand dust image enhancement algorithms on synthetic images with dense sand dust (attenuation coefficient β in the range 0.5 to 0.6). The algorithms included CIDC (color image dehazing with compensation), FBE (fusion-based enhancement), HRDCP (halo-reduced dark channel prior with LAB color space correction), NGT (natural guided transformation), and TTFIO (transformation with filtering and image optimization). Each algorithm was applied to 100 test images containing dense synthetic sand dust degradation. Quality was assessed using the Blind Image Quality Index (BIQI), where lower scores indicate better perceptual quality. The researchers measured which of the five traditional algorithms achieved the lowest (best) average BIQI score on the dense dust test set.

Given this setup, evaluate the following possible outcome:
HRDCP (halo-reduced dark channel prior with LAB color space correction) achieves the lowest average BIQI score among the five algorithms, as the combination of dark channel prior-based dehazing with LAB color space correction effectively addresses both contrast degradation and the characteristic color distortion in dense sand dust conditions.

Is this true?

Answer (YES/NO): YES